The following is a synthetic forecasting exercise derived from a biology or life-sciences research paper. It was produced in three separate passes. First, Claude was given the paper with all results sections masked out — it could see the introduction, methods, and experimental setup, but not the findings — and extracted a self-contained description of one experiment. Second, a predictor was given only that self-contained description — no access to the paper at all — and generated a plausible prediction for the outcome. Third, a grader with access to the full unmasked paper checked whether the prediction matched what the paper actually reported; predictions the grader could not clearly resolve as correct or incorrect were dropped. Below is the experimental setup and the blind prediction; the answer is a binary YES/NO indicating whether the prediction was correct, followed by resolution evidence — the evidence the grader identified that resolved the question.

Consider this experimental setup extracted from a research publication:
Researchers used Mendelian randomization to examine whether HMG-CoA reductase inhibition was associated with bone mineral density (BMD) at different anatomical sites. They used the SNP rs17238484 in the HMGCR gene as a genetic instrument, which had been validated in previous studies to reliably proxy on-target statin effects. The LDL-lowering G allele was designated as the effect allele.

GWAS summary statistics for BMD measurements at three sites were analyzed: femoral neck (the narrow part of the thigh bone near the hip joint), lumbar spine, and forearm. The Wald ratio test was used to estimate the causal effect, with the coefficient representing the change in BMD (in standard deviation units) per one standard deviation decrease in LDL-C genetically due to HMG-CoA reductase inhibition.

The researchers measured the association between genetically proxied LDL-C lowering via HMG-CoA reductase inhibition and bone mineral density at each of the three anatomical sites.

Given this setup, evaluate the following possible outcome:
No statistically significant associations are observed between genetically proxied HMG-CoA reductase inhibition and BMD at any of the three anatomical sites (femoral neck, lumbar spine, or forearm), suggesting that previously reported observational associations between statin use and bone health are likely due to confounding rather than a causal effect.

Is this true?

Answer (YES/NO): NO